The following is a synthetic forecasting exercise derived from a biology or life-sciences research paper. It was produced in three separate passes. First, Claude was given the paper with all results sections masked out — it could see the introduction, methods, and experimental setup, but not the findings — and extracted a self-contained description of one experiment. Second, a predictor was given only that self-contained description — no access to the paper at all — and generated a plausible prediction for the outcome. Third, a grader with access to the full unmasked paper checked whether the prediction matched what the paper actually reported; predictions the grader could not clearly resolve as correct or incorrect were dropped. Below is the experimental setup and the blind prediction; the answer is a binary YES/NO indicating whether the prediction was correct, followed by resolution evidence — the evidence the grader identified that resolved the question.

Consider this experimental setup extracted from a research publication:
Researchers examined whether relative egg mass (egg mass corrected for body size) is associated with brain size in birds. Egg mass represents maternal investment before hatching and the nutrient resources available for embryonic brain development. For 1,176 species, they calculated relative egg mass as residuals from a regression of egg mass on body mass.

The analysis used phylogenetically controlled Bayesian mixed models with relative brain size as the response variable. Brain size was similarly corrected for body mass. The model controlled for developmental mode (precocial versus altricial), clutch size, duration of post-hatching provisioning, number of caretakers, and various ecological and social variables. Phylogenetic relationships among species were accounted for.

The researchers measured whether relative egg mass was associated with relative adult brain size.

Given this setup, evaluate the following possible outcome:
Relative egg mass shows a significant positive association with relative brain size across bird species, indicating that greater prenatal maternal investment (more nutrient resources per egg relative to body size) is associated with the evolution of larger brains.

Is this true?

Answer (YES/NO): YES